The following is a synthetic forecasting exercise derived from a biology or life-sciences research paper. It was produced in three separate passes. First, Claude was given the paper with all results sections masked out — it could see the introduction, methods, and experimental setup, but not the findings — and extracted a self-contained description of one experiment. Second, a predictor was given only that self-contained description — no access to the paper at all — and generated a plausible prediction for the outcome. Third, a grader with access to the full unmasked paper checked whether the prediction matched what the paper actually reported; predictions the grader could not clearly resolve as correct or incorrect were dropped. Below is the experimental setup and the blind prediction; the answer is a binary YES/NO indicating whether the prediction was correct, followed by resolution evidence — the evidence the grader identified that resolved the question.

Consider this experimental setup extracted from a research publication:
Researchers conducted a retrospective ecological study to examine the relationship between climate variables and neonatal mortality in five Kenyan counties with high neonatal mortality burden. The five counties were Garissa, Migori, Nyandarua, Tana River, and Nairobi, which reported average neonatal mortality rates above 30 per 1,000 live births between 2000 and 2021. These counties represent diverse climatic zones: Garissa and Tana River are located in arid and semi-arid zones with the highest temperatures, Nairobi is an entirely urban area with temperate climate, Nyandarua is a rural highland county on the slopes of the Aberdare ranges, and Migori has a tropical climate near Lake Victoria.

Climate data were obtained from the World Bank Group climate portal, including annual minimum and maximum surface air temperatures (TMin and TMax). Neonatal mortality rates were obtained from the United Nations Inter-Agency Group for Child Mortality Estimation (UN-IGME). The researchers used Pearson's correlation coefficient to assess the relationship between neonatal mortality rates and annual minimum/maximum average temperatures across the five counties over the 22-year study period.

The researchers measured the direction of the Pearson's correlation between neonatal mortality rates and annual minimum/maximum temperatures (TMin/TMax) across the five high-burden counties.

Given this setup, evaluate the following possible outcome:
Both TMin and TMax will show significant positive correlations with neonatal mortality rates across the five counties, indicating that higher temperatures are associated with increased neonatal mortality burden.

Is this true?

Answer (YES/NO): NO